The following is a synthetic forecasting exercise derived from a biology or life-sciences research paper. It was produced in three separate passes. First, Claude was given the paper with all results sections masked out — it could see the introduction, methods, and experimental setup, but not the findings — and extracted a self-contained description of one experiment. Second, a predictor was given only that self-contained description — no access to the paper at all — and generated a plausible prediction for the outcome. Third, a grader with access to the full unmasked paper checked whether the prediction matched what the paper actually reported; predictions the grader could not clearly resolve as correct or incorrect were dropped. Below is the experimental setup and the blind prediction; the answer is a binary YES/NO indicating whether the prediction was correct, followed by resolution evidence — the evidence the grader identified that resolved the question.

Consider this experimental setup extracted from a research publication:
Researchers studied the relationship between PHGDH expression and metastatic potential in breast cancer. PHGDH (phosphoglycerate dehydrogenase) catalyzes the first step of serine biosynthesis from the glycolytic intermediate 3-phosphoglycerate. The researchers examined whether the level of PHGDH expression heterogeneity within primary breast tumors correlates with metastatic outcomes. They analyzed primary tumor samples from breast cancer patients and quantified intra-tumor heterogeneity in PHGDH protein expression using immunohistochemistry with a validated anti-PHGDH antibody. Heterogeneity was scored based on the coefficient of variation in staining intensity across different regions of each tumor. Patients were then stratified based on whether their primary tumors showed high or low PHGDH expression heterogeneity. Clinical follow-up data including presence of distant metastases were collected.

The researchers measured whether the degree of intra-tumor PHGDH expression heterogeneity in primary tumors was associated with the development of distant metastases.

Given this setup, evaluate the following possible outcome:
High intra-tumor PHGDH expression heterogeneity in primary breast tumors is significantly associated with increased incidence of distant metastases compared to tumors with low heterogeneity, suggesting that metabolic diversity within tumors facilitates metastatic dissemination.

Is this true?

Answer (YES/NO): YES